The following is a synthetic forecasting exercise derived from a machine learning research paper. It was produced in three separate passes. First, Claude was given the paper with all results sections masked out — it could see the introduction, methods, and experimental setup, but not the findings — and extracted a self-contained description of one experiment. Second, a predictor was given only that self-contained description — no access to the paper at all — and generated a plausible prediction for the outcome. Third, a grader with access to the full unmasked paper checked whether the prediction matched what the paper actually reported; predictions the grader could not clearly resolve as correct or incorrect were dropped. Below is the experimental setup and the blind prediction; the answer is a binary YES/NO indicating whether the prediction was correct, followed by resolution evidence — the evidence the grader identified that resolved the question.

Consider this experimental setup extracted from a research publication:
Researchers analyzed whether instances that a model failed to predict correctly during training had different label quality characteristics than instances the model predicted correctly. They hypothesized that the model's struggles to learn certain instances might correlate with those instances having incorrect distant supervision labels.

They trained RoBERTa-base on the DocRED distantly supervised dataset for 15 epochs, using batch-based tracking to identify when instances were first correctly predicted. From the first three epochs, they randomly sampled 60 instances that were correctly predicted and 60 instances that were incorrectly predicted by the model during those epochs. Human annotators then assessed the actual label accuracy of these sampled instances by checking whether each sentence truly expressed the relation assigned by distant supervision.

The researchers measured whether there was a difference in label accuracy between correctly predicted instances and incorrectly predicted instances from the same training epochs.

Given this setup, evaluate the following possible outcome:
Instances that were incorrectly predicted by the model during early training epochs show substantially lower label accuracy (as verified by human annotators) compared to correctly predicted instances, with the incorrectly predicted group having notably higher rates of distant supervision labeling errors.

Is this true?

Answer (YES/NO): YES